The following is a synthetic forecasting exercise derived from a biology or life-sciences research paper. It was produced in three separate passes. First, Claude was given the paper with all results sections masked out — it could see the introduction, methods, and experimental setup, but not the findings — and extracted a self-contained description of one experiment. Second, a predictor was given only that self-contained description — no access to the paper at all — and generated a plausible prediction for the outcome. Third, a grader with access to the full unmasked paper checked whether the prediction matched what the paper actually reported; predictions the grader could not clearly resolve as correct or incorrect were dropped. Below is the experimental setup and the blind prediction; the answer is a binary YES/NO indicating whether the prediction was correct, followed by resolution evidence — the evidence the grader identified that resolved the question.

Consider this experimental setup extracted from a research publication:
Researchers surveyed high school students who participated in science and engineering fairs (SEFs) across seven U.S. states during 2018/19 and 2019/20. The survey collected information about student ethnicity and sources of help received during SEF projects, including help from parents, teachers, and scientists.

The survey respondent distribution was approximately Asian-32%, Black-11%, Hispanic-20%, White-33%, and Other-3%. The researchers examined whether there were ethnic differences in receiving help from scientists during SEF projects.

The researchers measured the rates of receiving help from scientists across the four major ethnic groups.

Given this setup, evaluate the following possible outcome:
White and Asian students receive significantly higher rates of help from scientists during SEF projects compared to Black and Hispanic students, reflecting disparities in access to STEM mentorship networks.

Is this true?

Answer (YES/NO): NO